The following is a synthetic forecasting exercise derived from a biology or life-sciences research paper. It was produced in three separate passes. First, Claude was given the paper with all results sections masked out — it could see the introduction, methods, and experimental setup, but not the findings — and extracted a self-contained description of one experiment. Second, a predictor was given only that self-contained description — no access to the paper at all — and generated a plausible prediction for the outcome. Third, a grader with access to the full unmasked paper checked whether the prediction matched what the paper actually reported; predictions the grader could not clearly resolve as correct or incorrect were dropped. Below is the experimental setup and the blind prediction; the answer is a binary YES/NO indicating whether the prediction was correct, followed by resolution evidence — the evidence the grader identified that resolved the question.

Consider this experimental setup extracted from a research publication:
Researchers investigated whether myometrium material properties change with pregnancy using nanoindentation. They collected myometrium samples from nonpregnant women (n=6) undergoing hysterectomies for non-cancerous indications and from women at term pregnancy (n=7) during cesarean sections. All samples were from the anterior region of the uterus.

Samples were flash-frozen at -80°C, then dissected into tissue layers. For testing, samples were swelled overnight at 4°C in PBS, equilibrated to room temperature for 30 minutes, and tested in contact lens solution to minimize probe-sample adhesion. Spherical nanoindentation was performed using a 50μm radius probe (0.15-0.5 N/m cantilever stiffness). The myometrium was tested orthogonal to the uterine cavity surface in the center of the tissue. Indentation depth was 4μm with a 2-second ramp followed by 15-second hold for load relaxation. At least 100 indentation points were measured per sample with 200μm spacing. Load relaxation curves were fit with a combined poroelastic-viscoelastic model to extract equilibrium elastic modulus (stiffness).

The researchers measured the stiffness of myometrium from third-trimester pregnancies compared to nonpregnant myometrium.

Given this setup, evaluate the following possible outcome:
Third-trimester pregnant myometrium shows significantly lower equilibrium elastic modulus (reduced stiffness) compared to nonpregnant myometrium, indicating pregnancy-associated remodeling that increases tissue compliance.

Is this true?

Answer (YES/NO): NO